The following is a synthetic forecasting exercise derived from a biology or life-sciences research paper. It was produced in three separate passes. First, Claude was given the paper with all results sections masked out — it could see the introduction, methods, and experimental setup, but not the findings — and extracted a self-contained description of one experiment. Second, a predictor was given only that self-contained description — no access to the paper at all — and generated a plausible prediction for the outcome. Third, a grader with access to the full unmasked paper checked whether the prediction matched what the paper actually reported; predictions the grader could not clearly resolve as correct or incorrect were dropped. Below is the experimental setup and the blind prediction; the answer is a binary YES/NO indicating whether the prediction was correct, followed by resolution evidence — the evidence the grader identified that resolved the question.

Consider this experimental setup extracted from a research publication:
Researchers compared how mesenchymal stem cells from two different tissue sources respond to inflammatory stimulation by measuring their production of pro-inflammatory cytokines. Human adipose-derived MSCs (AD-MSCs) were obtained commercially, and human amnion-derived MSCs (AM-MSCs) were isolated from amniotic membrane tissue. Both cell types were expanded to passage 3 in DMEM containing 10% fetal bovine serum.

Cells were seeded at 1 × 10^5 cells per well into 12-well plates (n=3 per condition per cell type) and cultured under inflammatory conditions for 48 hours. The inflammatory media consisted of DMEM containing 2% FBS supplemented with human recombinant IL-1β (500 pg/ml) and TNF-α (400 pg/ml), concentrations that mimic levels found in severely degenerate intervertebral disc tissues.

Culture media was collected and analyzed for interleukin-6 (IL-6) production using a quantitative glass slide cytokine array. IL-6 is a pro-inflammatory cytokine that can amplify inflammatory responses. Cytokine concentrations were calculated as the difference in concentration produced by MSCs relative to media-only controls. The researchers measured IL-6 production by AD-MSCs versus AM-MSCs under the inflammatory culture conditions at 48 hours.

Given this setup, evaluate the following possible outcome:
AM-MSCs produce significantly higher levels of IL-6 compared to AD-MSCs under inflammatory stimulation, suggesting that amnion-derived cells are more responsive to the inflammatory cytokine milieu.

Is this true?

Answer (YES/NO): NO